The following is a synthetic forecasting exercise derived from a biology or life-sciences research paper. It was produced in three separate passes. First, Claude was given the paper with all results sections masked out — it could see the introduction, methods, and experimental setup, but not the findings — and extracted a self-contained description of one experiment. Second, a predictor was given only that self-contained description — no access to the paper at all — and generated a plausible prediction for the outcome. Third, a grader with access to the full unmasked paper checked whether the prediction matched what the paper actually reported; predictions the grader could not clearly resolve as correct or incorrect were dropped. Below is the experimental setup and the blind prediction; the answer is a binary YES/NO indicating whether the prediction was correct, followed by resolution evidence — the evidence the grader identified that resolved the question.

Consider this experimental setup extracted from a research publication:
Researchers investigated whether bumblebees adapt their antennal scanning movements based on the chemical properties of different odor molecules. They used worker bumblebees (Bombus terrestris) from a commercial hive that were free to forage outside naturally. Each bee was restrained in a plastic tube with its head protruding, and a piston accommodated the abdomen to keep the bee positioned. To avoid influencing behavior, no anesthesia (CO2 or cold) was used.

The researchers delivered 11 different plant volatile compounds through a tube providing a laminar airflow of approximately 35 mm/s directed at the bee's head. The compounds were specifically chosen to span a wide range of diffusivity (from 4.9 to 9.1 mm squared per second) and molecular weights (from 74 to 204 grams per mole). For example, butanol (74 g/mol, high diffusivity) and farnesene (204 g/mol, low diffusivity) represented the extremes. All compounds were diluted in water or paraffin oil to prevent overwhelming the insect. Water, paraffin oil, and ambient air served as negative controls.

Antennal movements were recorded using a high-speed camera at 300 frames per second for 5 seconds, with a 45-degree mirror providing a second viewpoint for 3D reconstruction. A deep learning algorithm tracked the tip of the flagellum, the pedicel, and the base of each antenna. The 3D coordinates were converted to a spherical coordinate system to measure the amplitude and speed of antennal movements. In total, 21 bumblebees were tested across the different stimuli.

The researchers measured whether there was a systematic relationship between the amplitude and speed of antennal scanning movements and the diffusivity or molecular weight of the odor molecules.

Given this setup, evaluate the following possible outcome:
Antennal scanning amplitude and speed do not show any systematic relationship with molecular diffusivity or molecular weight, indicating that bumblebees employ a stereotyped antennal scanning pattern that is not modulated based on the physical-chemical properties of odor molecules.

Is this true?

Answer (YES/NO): YES